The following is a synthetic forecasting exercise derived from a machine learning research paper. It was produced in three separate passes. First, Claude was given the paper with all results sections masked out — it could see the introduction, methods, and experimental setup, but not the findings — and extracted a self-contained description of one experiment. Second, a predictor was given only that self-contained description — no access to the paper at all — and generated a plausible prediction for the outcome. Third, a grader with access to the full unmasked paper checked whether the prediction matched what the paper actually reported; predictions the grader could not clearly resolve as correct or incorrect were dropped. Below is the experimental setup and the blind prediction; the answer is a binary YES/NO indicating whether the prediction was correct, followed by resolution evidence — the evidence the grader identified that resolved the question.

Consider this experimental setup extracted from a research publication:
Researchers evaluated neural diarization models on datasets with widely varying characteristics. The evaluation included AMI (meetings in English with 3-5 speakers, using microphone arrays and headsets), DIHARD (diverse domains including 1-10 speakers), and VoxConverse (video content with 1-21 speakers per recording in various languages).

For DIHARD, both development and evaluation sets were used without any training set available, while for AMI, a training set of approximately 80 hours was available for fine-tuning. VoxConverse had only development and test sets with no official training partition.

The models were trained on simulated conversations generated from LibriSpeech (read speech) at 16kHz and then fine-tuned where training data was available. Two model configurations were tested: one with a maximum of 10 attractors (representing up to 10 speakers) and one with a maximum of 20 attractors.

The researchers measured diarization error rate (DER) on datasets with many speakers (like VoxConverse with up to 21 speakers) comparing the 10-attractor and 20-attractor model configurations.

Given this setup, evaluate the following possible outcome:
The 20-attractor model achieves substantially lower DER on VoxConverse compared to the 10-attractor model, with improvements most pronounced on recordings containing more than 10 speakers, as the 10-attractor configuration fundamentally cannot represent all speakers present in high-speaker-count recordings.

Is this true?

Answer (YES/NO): NO